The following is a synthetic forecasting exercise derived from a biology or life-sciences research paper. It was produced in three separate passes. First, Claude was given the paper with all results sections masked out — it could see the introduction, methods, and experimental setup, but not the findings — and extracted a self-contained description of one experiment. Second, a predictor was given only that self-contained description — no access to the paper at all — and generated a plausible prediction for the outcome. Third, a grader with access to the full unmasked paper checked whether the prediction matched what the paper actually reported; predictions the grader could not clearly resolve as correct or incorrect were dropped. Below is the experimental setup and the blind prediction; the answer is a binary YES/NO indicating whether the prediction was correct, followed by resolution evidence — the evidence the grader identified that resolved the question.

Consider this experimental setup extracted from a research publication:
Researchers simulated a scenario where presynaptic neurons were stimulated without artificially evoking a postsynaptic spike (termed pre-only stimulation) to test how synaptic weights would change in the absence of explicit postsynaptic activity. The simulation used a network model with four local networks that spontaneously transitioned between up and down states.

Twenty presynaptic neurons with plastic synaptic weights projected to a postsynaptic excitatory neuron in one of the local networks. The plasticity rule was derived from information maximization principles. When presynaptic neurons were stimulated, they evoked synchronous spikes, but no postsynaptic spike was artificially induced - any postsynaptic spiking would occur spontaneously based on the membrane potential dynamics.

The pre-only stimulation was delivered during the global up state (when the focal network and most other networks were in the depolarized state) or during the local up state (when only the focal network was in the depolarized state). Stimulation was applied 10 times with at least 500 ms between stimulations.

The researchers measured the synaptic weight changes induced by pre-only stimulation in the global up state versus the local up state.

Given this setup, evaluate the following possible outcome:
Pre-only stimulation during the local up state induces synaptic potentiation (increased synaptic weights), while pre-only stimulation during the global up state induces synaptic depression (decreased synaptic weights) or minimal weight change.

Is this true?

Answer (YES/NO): NO